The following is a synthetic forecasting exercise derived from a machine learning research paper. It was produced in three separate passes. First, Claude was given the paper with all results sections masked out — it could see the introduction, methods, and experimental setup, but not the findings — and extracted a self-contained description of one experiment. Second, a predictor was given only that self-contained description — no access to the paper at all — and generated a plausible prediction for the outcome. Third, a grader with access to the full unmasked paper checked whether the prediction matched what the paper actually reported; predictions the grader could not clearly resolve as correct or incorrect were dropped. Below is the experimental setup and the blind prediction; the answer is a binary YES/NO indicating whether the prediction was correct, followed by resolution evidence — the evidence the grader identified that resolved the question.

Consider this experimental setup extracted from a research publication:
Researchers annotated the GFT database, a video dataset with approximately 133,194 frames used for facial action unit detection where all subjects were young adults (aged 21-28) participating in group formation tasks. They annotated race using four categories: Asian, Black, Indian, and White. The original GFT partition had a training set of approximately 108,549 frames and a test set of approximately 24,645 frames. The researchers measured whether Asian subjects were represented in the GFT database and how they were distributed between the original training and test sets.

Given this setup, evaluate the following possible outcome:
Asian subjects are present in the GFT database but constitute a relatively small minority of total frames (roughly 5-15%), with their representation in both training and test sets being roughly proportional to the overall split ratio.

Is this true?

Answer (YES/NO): NO